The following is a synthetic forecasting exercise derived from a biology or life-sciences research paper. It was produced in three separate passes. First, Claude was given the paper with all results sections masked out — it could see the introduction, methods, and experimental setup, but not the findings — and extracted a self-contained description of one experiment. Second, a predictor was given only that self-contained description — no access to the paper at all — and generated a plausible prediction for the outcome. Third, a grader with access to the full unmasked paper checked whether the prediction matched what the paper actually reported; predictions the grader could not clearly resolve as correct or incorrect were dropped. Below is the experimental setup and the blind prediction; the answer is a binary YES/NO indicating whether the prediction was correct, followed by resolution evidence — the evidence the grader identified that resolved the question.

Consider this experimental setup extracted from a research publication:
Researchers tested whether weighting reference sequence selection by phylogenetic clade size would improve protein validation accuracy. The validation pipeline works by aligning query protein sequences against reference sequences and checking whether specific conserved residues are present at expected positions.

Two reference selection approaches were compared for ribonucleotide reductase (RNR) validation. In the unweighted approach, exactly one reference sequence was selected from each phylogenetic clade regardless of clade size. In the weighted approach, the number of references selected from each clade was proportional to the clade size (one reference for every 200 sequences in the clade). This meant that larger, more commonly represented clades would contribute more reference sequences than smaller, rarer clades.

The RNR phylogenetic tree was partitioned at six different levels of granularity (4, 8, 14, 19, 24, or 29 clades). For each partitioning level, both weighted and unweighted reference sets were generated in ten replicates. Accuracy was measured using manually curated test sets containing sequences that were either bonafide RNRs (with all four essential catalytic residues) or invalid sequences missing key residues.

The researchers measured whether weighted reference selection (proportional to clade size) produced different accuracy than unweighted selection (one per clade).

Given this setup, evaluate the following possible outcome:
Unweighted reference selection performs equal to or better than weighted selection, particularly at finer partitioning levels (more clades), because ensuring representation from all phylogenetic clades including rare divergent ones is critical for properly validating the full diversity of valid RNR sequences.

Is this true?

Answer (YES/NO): NO